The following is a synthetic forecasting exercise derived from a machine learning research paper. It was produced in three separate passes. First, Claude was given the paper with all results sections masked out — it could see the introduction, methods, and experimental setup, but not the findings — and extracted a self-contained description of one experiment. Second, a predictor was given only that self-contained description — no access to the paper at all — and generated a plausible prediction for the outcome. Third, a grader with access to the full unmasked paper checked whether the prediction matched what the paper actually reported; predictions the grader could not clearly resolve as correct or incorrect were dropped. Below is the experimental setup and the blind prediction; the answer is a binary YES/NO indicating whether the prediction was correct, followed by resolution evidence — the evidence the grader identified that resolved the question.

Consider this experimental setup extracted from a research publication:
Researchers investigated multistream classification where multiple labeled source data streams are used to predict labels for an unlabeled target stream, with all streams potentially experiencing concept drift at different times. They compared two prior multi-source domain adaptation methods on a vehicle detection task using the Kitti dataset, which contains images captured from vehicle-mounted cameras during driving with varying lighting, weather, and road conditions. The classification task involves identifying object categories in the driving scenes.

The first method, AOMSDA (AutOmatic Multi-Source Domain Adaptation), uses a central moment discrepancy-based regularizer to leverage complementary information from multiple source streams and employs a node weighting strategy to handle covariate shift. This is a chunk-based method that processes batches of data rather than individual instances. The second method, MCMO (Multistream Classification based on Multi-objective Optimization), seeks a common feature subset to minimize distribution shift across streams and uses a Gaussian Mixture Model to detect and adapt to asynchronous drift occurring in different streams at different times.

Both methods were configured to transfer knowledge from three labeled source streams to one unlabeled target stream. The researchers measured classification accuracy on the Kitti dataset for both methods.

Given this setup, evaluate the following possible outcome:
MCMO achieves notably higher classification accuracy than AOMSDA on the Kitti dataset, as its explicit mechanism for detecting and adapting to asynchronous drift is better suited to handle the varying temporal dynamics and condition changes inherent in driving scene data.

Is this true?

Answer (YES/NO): NO